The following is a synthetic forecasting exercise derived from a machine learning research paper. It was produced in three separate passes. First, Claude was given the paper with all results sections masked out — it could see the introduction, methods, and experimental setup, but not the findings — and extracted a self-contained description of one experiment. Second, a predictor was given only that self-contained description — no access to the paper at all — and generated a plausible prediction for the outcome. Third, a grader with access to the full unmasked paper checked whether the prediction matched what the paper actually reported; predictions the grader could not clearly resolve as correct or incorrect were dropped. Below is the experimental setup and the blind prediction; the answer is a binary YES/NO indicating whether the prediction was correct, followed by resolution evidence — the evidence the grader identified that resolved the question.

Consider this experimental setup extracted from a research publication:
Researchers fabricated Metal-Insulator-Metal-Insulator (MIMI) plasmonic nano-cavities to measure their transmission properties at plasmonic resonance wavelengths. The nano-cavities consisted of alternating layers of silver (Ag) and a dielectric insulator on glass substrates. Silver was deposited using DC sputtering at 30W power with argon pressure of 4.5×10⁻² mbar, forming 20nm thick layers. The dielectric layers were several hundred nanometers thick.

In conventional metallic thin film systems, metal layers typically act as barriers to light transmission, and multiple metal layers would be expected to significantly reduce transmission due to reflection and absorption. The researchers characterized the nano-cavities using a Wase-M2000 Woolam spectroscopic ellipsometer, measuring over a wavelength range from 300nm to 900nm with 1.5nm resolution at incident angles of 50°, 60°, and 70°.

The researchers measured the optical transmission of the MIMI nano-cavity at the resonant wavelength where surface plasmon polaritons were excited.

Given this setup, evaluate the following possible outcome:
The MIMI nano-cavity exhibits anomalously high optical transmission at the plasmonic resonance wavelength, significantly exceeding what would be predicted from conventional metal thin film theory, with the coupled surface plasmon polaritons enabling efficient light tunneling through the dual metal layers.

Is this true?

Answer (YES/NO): YES